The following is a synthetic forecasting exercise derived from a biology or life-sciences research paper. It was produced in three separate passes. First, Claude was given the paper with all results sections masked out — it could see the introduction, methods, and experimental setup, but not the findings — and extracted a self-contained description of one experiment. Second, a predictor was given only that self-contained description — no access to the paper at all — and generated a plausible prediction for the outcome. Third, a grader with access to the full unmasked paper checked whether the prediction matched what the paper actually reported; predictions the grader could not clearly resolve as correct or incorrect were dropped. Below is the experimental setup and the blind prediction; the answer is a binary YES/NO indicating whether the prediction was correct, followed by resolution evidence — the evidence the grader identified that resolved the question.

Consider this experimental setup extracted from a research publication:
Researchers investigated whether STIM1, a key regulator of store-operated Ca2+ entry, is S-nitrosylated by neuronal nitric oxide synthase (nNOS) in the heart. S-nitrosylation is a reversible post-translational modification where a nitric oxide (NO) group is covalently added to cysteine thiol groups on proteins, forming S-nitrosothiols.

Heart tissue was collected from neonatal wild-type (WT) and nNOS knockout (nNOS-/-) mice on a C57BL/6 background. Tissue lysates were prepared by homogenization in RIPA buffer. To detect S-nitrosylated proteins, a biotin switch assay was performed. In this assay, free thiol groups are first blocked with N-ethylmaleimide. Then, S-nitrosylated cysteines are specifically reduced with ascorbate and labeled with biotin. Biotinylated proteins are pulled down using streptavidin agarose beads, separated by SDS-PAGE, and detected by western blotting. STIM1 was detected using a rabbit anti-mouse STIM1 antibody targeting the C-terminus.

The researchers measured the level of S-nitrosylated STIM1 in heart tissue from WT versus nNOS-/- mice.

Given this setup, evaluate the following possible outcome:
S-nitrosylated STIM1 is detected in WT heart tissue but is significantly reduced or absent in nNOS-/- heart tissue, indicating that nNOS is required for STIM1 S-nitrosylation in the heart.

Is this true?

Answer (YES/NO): NO